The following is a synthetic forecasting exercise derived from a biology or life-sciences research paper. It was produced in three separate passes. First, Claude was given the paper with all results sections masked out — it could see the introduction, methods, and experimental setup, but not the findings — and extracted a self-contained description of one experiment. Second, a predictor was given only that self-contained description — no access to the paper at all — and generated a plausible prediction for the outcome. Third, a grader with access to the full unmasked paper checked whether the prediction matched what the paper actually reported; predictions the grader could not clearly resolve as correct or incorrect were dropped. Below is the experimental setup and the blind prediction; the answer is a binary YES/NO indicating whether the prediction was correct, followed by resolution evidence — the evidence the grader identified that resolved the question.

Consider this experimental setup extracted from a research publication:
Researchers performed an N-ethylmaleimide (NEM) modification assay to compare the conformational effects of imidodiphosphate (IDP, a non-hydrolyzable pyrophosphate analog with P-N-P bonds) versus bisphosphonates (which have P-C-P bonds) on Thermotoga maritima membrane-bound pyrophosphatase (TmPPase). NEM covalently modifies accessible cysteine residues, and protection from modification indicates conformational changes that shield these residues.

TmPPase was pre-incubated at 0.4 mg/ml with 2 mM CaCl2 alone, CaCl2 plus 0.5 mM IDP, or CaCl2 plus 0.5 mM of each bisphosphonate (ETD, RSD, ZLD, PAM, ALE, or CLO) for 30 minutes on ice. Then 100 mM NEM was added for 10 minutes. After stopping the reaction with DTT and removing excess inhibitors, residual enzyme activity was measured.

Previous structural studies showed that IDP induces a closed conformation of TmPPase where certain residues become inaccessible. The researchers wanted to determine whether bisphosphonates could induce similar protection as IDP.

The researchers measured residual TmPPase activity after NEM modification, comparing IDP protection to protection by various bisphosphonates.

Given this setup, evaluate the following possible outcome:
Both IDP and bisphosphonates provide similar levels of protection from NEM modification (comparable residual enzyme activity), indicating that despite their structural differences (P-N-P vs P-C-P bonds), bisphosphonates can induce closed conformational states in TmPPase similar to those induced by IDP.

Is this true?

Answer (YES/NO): NO